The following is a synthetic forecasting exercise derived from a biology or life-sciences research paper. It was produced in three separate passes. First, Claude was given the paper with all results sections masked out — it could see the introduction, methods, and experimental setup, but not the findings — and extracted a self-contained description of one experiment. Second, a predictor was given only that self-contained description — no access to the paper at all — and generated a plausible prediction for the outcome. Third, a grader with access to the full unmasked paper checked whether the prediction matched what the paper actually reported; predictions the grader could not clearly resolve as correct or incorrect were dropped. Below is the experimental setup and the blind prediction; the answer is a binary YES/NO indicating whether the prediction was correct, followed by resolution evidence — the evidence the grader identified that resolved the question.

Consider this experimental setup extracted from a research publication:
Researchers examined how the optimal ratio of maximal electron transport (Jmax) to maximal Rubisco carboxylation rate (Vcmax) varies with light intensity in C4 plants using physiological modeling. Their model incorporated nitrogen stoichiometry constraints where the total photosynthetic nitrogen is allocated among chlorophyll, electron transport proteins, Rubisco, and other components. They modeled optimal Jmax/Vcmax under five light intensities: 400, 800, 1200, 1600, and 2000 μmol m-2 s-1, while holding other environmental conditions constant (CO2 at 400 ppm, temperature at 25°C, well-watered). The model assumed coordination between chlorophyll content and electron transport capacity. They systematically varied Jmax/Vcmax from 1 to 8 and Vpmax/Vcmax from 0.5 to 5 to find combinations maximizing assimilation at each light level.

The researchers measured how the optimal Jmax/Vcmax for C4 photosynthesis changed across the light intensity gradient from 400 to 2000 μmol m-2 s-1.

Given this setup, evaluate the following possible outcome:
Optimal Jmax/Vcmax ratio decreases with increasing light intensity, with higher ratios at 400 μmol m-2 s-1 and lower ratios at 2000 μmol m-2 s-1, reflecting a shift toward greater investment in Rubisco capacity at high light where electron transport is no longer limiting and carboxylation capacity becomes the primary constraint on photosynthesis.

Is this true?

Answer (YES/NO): YES